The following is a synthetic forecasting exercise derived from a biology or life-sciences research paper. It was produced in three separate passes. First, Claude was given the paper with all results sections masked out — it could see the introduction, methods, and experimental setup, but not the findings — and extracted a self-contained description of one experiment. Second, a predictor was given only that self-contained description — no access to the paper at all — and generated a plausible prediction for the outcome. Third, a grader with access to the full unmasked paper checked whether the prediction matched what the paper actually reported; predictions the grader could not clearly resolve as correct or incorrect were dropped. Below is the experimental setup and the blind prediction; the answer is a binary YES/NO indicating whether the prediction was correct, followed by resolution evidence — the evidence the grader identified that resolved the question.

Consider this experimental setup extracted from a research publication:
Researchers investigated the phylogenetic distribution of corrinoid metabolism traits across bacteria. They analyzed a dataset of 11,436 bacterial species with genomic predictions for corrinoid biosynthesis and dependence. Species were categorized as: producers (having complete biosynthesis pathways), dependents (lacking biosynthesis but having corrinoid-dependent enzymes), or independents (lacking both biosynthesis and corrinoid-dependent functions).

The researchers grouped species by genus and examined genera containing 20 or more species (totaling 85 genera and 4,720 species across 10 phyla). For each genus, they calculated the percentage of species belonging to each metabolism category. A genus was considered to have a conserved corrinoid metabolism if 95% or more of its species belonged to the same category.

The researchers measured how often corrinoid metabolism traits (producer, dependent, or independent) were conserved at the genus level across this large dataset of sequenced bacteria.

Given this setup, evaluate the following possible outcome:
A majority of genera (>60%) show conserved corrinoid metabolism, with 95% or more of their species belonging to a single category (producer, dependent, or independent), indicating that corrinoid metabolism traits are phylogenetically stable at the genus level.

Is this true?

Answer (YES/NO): NO